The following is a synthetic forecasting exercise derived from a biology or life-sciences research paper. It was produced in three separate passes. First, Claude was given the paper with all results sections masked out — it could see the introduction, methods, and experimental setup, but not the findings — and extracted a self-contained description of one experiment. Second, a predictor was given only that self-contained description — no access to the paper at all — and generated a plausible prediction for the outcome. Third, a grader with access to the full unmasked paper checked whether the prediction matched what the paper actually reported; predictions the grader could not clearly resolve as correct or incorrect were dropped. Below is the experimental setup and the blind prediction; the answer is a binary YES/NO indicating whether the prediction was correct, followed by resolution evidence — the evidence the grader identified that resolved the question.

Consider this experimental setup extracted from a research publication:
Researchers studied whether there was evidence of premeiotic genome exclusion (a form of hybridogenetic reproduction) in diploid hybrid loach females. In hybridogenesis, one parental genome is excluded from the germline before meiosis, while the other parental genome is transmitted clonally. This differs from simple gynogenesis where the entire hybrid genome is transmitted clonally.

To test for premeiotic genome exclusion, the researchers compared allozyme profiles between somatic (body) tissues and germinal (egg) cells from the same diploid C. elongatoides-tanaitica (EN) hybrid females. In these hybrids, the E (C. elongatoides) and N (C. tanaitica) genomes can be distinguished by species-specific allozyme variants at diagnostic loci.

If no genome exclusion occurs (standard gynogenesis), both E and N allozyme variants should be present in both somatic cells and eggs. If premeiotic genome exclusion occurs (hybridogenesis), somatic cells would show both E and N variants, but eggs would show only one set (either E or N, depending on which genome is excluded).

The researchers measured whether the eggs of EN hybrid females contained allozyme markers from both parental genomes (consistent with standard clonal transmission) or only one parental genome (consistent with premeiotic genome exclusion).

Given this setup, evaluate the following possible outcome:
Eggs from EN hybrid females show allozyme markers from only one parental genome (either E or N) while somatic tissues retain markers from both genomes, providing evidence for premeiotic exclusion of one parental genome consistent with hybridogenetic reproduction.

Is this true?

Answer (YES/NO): NO